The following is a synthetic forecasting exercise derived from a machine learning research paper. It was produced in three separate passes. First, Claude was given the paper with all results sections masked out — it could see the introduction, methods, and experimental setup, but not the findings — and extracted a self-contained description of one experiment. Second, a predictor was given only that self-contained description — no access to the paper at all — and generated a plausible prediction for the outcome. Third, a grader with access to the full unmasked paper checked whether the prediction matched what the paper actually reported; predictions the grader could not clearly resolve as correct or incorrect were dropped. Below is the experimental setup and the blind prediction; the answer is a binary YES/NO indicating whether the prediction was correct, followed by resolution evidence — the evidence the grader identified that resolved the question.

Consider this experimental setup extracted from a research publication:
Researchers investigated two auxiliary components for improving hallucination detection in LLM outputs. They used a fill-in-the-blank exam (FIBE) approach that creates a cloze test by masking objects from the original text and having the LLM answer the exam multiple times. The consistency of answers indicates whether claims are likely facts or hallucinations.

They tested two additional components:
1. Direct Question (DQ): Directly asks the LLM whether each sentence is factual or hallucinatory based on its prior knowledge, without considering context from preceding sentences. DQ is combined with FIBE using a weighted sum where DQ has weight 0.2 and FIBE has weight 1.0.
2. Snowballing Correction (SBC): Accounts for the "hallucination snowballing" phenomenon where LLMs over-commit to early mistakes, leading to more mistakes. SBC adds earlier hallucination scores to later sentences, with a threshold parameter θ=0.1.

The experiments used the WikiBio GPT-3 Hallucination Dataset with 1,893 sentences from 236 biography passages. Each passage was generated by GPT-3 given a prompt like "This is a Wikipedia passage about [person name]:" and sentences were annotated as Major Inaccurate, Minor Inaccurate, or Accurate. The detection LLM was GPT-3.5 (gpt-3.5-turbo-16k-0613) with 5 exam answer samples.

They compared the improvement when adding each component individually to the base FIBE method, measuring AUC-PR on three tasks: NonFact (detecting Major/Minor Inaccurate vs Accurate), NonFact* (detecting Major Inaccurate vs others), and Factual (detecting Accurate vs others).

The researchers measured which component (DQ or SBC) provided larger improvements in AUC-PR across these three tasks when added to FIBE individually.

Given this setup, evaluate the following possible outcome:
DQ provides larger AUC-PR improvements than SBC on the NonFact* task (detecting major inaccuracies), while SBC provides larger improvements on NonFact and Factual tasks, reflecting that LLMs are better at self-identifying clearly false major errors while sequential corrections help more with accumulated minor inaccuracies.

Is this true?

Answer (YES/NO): NO